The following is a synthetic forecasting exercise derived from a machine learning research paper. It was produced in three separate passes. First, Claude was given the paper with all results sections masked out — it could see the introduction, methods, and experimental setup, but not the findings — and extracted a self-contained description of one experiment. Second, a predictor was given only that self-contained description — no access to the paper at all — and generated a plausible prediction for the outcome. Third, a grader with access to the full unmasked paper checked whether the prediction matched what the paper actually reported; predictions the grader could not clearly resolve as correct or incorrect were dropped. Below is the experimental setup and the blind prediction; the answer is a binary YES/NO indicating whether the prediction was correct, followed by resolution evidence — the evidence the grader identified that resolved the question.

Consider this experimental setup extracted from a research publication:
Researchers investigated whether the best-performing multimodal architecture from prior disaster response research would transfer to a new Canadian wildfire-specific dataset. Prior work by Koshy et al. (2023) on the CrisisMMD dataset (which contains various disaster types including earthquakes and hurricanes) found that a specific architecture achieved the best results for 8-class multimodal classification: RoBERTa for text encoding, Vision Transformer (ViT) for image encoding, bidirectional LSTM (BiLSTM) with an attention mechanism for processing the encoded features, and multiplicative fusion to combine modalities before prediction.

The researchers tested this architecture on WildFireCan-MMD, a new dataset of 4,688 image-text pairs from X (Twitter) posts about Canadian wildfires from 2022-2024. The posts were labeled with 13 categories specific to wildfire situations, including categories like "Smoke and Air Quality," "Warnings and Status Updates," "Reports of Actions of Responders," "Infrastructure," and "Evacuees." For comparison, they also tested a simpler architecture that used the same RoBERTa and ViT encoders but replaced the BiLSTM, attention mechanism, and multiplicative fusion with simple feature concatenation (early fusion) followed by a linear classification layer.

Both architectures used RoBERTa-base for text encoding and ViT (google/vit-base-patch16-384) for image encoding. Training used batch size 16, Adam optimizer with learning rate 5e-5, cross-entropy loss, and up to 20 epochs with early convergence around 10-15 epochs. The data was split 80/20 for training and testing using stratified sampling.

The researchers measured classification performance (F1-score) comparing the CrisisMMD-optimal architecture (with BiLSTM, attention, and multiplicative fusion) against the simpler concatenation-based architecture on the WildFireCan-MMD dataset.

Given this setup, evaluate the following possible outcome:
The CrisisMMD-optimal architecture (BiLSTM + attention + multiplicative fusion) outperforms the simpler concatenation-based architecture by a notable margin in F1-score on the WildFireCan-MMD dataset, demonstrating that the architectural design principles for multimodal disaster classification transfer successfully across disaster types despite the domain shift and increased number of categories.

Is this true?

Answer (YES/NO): NO